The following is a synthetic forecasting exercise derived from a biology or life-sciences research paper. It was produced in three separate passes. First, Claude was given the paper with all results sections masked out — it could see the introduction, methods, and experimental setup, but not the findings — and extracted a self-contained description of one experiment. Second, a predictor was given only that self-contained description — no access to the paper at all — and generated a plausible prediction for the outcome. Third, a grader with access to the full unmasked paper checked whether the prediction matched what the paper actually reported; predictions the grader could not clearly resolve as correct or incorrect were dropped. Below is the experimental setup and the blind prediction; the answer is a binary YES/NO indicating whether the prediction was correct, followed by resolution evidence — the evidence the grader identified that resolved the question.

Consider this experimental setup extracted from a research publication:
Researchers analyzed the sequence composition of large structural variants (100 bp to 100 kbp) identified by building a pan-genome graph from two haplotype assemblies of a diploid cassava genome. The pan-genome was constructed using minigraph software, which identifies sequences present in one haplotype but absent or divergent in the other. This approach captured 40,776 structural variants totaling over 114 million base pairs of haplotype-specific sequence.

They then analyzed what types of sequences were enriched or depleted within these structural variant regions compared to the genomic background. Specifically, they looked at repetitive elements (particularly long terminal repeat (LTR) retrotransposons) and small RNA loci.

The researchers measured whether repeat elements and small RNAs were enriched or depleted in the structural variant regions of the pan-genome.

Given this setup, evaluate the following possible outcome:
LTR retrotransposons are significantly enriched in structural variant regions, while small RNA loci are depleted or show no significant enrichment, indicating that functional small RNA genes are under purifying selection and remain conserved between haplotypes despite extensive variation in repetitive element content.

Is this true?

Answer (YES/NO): YES